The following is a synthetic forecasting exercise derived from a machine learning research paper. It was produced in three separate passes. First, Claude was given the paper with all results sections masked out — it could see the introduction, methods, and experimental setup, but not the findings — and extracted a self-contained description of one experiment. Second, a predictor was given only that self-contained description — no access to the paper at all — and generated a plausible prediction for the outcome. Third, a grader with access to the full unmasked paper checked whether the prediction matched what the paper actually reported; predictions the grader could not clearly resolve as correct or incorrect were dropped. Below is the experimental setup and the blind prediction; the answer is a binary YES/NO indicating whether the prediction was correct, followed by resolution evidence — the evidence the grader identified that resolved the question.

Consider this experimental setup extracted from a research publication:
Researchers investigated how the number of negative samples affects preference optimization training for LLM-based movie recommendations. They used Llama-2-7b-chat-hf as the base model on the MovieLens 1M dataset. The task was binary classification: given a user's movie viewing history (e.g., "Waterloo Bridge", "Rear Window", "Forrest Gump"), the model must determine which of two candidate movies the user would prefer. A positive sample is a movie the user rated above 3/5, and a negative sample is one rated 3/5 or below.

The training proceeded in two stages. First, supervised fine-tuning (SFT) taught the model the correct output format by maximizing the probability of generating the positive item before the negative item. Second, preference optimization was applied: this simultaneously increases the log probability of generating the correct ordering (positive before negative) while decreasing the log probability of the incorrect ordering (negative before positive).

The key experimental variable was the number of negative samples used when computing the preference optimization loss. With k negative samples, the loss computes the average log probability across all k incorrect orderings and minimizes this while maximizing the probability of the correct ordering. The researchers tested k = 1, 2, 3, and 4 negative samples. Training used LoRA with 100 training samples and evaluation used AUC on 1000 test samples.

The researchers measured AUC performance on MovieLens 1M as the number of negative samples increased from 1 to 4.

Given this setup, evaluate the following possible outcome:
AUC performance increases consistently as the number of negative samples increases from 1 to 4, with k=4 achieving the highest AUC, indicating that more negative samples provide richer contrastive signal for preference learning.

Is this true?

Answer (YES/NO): NO